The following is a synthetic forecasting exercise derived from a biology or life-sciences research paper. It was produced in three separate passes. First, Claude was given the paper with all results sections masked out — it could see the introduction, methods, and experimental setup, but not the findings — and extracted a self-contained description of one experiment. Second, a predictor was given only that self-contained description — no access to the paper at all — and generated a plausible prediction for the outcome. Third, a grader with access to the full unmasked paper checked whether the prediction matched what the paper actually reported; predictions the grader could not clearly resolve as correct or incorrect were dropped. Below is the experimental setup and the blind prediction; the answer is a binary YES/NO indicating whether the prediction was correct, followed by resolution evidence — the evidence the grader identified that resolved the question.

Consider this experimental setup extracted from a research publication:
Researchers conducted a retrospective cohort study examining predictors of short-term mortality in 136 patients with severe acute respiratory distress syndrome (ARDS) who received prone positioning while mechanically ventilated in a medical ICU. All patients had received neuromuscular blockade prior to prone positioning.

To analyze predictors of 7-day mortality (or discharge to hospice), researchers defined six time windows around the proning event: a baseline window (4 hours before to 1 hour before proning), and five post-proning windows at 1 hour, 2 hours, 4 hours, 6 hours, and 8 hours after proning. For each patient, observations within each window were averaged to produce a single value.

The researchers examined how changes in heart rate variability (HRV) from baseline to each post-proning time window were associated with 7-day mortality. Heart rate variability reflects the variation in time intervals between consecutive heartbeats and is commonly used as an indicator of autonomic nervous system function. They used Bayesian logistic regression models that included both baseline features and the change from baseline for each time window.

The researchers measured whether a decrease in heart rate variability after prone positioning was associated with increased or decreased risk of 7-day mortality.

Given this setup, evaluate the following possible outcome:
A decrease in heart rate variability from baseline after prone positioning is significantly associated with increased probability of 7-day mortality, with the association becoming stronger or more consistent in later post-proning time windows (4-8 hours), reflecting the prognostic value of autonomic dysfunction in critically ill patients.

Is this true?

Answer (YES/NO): NO